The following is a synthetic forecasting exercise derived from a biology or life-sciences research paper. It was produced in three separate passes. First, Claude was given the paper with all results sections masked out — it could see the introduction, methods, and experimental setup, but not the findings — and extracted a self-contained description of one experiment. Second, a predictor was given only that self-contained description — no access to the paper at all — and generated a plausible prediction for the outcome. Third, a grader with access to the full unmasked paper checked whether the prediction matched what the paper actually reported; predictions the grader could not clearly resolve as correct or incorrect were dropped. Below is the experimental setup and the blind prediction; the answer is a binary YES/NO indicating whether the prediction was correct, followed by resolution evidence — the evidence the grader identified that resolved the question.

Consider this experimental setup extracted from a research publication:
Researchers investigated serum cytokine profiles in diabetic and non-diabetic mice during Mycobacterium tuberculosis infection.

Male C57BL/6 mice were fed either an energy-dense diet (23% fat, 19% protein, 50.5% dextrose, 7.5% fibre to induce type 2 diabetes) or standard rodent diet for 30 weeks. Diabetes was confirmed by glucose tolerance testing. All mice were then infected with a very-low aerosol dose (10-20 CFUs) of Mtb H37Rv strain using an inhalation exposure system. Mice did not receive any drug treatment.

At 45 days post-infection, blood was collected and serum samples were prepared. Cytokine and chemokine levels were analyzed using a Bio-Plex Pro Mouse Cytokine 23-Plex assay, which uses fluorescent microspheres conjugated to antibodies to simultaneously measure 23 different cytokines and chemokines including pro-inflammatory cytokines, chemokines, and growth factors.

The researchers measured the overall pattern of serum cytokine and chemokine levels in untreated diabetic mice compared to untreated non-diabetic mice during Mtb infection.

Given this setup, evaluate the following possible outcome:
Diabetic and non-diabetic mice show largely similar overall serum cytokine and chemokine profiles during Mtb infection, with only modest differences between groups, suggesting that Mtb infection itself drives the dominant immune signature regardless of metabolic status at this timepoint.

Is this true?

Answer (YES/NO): YES